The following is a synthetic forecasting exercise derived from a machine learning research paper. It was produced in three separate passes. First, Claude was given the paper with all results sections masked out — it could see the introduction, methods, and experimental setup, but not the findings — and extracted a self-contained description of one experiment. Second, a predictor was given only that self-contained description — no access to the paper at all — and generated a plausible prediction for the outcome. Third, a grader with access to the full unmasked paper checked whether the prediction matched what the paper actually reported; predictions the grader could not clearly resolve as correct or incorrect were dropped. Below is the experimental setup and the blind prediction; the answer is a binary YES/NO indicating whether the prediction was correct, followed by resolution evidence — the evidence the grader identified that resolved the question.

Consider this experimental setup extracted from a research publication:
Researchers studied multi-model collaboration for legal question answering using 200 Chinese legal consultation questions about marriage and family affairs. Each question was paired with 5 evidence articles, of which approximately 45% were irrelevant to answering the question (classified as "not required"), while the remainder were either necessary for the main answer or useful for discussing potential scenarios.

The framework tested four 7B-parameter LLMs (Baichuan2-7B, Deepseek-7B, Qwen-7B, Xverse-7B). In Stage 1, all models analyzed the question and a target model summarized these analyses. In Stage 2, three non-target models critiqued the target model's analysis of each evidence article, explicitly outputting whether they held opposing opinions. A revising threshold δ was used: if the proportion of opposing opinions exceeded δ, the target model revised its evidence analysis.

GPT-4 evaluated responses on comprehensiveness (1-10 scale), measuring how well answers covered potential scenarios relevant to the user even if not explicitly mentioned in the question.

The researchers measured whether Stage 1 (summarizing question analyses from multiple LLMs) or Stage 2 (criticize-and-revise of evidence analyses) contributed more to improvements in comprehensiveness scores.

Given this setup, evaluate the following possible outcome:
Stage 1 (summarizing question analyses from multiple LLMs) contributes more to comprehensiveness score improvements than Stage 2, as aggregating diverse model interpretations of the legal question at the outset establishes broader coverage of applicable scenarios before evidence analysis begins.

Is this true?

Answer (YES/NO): YES